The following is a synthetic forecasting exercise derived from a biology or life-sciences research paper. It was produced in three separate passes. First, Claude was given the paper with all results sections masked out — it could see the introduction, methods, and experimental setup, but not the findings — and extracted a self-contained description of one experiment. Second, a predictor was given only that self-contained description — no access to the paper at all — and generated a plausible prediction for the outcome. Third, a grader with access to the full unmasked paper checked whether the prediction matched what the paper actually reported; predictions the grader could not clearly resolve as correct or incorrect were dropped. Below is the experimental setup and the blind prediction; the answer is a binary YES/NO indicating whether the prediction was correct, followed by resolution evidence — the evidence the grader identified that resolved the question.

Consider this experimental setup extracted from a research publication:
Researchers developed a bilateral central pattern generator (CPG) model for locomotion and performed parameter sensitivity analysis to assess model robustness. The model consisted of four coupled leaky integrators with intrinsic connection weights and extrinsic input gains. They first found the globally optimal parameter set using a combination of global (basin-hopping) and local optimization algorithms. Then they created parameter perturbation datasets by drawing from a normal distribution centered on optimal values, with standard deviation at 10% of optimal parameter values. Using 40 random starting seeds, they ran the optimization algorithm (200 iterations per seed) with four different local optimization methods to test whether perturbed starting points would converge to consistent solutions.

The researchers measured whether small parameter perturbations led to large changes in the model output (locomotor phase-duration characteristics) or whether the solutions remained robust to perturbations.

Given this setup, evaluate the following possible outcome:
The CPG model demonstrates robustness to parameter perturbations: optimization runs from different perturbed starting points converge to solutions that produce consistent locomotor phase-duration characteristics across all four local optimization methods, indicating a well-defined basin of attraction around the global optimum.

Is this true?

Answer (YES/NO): NO